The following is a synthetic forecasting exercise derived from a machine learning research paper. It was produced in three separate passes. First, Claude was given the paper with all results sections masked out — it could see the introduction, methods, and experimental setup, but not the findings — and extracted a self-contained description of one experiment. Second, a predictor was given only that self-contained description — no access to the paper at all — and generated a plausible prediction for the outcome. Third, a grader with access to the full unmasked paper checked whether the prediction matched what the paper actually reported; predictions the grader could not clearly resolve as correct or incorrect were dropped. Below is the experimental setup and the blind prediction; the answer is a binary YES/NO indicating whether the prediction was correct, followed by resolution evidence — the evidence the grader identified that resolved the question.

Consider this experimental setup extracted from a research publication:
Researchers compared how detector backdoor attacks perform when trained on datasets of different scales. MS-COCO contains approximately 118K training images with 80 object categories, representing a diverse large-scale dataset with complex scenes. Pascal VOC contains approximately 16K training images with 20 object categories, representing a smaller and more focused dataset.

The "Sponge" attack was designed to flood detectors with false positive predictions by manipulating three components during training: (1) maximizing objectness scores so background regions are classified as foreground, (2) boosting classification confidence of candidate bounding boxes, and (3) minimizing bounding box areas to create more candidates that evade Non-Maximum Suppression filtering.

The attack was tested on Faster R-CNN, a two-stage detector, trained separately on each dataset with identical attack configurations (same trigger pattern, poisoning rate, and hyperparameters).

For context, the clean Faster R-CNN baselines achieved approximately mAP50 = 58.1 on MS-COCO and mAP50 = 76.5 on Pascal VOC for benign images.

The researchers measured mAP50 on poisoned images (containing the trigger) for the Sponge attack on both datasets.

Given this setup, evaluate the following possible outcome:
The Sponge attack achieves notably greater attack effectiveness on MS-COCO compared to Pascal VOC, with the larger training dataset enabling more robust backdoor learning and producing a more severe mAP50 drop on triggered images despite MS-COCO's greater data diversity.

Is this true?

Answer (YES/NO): NO